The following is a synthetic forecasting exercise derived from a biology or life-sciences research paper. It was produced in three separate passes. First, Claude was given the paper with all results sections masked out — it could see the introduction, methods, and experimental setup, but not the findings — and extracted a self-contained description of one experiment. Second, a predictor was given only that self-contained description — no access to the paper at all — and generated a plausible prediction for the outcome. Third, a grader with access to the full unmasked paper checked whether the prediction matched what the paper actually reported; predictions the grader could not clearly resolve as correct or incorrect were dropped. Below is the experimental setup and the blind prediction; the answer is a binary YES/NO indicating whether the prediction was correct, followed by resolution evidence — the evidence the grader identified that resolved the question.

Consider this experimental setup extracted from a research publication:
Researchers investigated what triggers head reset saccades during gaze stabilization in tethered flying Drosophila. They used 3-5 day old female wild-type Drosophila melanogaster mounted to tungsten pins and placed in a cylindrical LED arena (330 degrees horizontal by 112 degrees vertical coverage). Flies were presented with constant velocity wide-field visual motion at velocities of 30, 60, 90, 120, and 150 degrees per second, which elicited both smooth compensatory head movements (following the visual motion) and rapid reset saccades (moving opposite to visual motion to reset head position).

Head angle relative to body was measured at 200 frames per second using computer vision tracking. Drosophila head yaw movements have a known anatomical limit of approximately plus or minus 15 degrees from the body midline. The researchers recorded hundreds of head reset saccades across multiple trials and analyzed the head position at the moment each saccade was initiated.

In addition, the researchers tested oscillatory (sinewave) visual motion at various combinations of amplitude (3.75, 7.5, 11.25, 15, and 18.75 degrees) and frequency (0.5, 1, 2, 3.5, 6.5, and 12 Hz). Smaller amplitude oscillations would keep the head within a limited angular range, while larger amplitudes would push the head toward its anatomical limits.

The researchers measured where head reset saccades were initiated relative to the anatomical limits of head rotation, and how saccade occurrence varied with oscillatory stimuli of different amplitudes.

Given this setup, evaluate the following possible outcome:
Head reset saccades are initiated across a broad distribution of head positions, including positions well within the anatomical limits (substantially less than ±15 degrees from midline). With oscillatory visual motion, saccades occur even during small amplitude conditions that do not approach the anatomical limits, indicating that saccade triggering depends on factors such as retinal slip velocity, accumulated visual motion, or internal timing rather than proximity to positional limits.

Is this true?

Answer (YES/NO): NO